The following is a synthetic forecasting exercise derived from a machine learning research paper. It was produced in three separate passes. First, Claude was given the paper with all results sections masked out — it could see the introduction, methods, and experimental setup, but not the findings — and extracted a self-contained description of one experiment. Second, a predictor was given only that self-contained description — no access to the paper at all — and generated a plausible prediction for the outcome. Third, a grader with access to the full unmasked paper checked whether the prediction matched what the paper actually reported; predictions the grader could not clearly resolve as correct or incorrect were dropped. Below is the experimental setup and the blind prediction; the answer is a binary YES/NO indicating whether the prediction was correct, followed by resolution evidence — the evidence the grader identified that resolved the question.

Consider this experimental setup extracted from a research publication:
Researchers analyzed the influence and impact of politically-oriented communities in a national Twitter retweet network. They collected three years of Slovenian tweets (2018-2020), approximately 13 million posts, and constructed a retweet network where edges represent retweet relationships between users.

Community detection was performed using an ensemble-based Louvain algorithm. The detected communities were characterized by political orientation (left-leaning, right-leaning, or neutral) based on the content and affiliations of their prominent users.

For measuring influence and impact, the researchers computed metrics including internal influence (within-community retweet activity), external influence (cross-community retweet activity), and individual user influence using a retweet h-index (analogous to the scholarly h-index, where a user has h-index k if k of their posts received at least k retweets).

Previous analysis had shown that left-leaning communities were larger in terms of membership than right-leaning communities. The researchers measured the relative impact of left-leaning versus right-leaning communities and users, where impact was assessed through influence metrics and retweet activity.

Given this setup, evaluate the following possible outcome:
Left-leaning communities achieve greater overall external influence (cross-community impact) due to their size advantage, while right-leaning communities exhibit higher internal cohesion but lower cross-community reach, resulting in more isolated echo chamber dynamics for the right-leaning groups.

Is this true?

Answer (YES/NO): NO